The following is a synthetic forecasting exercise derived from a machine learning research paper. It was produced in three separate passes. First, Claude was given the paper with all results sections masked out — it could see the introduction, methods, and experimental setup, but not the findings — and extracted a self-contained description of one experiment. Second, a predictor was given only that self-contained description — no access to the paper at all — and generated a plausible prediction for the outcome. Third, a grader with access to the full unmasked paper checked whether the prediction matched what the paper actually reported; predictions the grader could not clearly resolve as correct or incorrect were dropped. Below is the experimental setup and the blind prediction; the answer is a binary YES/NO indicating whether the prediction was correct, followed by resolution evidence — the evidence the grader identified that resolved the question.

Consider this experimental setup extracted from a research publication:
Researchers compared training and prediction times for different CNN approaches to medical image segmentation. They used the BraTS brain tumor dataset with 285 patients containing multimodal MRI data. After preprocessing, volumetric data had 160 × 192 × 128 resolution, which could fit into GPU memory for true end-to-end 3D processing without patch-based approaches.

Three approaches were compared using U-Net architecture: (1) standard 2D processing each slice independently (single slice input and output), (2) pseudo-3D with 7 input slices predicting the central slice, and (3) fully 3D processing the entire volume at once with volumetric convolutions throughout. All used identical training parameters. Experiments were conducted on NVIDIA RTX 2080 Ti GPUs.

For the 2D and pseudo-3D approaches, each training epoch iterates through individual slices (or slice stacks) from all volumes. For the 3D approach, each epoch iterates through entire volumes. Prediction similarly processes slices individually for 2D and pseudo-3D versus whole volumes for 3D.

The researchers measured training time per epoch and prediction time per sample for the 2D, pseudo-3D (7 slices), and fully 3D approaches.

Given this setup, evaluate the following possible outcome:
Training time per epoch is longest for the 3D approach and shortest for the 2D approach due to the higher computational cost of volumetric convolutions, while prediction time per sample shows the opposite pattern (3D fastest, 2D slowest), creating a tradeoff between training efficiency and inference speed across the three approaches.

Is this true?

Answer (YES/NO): NO